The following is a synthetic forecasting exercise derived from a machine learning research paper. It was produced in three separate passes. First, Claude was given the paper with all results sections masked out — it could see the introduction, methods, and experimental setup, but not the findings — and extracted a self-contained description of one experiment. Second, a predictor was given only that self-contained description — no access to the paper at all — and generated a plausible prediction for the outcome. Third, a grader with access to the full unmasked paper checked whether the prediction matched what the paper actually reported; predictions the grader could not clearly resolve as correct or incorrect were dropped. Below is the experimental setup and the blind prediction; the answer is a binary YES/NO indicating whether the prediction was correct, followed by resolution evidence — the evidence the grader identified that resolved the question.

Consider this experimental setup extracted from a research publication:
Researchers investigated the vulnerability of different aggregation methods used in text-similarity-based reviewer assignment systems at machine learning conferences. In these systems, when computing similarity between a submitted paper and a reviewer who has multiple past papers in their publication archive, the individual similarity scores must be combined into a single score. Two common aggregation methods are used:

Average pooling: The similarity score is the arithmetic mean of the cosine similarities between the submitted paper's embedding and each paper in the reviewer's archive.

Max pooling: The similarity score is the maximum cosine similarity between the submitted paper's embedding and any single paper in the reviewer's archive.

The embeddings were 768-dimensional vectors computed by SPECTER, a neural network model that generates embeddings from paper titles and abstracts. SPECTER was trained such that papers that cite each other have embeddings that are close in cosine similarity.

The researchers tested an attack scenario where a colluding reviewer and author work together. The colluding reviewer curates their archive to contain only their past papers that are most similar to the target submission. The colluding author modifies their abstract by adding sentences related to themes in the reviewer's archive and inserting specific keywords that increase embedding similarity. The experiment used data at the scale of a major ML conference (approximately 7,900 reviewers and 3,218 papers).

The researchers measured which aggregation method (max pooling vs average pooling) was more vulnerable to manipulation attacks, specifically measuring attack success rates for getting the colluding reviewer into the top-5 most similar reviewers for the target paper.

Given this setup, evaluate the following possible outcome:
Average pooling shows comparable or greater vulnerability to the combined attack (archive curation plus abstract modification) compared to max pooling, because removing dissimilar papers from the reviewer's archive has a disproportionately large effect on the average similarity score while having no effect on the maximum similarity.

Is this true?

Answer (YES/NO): NO